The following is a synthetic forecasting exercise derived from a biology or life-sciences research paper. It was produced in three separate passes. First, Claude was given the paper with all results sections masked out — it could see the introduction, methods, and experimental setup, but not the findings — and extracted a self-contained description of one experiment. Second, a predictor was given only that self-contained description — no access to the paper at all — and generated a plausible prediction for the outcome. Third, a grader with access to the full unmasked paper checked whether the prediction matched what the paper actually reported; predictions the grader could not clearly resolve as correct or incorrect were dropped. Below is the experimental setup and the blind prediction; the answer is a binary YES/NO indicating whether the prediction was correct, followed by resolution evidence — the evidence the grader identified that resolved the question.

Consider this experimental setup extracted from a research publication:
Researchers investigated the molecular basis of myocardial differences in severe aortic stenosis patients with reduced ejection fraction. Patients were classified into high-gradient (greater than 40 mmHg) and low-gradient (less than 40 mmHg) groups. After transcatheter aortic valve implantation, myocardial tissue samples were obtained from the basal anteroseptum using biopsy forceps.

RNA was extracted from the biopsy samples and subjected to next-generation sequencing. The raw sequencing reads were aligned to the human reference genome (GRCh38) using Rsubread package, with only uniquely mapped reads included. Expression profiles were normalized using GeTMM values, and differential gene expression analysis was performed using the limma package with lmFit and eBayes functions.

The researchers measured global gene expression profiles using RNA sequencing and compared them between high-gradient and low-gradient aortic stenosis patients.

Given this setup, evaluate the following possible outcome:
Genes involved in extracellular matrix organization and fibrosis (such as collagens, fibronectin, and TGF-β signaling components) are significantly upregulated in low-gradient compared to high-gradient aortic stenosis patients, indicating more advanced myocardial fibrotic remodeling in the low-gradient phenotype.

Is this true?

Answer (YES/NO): NO